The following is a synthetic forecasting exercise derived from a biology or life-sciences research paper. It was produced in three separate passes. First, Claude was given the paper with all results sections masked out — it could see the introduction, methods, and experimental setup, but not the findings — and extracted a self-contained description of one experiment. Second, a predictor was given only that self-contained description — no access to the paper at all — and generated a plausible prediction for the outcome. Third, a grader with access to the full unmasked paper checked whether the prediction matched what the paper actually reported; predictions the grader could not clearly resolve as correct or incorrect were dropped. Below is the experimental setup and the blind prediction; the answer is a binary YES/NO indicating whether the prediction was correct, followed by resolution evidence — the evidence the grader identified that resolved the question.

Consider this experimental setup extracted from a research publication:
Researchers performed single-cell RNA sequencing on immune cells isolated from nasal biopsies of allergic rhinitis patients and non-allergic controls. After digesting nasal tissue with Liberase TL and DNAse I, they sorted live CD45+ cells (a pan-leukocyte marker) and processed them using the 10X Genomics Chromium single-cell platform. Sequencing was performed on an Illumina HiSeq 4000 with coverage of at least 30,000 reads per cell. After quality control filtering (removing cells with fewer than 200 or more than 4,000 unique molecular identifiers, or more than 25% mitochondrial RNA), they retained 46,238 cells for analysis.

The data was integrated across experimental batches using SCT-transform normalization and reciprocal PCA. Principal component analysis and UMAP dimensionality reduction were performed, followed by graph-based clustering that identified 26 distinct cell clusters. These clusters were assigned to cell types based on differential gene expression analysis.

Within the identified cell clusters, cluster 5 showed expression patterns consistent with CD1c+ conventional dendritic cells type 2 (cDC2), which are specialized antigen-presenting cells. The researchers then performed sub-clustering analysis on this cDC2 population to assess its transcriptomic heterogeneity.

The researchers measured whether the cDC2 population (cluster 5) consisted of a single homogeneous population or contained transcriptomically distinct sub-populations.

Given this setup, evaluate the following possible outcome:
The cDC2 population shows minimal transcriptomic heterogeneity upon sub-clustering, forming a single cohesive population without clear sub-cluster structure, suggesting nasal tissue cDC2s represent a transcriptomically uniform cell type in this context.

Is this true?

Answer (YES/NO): NO